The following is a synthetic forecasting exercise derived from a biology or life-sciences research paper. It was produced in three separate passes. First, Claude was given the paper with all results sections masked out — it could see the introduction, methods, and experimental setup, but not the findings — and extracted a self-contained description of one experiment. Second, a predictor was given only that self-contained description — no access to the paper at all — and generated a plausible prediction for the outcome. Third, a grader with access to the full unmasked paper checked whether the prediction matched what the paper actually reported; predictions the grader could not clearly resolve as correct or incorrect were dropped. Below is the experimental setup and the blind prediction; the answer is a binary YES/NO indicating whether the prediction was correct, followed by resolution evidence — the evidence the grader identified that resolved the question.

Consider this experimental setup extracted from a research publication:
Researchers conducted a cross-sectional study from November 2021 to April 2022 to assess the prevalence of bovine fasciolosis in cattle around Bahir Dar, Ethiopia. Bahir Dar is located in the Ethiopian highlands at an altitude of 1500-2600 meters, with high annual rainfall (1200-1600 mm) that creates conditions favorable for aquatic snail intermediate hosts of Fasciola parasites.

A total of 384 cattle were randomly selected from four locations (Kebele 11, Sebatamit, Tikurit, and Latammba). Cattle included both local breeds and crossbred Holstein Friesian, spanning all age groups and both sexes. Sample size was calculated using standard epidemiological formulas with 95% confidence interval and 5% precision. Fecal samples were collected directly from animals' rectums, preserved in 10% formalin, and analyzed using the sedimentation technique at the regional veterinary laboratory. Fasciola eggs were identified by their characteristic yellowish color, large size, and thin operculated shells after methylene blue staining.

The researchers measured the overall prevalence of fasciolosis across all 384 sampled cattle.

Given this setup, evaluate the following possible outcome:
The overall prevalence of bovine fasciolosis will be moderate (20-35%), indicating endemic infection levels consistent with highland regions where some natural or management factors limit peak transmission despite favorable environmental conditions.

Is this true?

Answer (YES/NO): NO